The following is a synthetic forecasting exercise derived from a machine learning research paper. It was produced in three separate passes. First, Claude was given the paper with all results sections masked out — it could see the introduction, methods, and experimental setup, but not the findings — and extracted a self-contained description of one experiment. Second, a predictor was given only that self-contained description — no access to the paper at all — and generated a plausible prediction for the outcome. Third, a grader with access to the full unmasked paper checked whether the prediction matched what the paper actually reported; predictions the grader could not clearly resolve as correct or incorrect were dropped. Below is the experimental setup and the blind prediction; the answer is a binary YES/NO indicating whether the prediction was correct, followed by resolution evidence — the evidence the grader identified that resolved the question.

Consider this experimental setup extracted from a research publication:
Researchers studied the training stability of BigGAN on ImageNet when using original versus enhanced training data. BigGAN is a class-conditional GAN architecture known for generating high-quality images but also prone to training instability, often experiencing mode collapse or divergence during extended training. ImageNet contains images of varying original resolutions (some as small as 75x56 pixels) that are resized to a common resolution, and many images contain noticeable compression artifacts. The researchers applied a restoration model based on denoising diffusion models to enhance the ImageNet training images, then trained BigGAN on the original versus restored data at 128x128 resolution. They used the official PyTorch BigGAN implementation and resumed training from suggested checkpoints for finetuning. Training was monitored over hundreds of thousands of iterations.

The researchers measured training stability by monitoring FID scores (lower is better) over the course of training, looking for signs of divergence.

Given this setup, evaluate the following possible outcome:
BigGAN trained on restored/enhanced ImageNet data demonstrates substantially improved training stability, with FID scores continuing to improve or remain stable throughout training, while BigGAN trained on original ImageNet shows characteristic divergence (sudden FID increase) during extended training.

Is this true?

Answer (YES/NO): NO